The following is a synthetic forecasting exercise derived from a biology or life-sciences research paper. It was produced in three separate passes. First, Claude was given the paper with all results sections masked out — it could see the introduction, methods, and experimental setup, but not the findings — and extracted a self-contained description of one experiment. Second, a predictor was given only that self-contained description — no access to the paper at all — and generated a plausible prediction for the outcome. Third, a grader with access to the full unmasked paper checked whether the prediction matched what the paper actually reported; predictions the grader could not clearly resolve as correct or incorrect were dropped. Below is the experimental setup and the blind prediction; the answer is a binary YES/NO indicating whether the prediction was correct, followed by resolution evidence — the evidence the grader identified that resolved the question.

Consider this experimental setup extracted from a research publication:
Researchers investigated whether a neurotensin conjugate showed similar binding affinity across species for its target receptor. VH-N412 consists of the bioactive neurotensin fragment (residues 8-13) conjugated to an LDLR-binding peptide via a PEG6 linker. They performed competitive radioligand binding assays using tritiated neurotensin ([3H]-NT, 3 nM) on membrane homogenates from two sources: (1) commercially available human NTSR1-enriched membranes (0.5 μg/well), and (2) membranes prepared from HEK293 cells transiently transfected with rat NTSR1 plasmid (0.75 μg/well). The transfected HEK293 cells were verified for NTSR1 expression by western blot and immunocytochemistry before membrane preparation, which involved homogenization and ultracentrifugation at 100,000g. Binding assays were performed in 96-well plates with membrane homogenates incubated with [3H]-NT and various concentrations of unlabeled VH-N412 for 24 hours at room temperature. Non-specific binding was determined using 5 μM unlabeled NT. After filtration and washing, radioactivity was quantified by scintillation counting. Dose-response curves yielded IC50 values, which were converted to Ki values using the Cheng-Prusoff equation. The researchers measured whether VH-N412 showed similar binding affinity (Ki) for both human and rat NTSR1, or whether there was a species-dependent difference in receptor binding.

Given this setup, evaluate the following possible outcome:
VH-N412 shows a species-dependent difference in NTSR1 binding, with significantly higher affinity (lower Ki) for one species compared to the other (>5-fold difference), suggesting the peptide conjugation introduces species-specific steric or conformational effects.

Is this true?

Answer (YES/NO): NO